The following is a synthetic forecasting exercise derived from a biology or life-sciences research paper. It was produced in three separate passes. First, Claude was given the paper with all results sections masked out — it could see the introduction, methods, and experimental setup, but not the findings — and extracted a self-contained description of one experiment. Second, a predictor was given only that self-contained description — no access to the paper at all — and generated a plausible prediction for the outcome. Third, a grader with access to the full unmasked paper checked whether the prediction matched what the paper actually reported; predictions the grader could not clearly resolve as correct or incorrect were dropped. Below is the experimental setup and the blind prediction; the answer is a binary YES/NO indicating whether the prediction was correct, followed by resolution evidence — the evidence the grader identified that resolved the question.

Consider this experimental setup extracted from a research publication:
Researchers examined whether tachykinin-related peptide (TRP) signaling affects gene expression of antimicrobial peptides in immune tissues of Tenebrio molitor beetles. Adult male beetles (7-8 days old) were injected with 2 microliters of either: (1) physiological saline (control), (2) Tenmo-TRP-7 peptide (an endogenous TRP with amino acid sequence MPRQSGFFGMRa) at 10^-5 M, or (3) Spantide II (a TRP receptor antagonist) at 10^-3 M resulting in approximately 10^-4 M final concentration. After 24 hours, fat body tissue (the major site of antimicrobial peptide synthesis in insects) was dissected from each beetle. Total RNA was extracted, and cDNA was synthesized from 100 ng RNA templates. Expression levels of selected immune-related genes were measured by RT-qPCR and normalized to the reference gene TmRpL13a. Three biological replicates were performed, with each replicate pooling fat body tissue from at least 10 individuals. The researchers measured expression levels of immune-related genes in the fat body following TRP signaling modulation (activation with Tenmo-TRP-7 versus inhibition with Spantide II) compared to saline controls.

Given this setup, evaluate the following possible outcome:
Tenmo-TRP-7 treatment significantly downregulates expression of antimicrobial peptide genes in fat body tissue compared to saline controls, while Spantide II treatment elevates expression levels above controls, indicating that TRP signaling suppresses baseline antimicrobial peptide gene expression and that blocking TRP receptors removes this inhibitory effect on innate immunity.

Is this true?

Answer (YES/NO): NO